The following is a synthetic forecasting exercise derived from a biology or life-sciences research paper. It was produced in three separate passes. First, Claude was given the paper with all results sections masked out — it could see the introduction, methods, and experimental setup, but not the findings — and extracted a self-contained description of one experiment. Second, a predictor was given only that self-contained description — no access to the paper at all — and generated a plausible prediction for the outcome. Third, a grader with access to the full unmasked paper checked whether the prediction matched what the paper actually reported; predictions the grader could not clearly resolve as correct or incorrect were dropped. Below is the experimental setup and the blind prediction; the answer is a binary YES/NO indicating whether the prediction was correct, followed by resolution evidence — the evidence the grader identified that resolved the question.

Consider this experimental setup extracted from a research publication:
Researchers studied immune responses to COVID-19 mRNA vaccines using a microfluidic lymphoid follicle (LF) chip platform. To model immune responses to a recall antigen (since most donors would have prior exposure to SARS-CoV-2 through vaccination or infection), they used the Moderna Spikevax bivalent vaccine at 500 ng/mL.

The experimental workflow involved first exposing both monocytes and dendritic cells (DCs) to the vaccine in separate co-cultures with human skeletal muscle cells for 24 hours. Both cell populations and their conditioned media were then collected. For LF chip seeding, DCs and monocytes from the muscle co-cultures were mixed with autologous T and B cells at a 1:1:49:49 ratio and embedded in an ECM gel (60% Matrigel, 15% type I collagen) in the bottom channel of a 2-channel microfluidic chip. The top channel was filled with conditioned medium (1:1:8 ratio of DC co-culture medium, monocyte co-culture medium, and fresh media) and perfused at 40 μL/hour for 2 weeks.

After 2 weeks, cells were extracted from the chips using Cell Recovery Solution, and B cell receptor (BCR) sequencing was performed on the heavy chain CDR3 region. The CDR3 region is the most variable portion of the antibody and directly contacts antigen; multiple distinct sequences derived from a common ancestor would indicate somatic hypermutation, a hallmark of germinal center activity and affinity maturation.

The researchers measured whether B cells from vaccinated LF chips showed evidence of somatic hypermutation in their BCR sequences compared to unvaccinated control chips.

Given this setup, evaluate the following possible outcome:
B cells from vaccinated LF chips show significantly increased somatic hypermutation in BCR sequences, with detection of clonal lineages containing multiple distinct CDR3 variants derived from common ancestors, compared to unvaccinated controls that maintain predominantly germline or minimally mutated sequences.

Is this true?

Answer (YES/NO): NO